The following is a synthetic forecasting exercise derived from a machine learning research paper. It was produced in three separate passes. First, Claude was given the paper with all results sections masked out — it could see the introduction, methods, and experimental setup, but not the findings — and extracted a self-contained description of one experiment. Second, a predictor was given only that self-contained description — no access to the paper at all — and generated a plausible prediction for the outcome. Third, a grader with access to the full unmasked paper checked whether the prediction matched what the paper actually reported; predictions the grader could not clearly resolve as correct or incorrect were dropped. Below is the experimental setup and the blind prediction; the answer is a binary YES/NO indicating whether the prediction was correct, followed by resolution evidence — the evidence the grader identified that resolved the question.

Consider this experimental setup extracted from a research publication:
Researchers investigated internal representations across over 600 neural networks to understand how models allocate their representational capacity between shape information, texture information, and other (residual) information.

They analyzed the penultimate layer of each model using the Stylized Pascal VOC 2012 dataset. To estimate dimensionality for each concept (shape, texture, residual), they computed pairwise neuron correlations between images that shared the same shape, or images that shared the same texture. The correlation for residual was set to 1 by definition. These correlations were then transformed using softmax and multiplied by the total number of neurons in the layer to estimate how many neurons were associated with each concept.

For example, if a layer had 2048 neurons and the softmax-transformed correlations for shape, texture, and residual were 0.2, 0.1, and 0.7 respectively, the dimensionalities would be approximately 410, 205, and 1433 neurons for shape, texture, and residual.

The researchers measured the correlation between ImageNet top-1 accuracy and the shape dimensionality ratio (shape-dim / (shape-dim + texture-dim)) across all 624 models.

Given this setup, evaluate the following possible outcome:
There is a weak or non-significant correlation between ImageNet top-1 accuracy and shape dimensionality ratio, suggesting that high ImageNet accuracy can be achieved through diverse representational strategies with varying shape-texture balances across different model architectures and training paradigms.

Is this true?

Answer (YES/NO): NO